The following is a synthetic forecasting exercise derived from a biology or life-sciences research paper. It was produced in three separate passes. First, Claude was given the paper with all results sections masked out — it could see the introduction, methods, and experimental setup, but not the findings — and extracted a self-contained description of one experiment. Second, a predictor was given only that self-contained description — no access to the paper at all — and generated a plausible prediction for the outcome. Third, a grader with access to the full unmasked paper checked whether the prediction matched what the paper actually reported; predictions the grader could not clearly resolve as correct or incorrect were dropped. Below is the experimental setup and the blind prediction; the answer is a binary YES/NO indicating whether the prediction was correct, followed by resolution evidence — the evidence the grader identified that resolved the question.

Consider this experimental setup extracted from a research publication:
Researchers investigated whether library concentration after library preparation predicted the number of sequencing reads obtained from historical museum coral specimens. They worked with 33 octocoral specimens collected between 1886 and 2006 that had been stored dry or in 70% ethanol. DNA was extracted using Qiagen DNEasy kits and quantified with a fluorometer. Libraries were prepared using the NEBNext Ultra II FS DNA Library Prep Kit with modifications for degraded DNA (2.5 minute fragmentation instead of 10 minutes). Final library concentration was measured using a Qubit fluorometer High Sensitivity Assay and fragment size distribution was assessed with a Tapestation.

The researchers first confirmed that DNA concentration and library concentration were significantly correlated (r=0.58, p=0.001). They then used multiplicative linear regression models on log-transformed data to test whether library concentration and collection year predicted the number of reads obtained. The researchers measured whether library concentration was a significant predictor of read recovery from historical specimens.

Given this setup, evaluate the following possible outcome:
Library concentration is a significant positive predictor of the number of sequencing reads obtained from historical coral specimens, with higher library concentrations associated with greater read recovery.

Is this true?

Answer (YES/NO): YES